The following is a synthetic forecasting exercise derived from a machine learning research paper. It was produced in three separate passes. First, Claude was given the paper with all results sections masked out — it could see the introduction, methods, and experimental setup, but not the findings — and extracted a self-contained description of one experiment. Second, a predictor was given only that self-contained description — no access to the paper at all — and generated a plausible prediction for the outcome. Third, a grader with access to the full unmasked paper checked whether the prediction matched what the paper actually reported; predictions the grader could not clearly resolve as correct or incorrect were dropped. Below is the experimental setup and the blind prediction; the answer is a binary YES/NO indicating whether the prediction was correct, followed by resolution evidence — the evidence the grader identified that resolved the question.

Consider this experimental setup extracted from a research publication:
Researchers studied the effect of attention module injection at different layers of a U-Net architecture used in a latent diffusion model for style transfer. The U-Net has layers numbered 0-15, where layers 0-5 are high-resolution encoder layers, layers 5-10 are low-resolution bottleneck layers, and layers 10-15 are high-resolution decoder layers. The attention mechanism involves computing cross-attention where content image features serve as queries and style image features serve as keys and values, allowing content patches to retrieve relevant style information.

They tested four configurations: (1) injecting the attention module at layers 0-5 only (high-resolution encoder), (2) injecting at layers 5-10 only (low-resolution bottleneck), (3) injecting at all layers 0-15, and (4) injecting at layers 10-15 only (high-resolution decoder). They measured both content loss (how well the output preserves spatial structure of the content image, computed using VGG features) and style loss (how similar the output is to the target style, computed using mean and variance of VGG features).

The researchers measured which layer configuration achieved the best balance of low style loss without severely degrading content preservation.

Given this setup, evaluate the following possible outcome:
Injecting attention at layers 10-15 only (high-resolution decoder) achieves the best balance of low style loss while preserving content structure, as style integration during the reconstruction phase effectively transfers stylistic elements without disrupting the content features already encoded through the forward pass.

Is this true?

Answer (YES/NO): YES